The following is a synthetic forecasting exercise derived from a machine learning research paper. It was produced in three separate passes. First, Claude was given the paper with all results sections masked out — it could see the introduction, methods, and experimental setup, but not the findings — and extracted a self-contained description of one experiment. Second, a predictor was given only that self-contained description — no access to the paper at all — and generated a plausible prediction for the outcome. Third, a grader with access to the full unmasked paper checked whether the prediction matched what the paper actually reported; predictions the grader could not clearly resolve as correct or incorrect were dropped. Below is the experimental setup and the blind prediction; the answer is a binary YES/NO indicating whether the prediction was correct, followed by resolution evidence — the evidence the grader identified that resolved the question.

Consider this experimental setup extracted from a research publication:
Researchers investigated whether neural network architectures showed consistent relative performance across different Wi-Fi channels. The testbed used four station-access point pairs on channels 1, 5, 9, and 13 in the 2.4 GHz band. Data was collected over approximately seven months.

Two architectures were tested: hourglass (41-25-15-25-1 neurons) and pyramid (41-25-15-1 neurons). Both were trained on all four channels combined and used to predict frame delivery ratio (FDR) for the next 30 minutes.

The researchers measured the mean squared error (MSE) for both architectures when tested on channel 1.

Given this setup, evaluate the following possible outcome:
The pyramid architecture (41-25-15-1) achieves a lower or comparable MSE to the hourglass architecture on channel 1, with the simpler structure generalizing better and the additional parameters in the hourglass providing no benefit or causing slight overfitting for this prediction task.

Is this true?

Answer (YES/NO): YES